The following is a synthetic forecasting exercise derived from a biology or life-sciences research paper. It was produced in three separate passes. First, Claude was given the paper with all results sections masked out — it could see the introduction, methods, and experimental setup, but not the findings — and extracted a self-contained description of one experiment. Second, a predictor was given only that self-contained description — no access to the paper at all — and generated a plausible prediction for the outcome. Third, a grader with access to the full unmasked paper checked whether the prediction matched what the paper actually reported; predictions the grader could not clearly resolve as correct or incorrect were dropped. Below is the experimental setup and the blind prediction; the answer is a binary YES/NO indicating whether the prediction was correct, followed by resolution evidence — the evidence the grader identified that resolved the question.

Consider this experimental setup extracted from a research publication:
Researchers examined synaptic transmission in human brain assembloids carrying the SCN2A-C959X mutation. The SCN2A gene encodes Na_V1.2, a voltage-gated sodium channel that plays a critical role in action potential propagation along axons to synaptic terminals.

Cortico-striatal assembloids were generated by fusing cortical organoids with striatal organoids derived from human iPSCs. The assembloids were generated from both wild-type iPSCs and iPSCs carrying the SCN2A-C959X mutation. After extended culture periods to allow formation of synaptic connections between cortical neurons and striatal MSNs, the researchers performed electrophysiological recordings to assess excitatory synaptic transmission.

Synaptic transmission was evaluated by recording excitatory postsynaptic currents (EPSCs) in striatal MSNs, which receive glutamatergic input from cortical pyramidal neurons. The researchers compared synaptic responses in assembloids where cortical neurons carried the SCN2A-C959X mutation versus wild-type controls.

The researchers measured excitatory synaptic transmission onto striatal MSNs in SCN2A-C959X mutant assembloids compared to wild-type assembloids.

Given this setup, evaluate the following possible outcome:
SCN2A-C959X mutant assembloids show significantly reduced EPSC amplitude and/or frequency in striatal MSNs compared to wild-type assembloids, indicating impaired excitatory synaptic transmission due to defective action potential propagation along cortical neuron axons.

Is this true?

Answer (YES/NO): YES